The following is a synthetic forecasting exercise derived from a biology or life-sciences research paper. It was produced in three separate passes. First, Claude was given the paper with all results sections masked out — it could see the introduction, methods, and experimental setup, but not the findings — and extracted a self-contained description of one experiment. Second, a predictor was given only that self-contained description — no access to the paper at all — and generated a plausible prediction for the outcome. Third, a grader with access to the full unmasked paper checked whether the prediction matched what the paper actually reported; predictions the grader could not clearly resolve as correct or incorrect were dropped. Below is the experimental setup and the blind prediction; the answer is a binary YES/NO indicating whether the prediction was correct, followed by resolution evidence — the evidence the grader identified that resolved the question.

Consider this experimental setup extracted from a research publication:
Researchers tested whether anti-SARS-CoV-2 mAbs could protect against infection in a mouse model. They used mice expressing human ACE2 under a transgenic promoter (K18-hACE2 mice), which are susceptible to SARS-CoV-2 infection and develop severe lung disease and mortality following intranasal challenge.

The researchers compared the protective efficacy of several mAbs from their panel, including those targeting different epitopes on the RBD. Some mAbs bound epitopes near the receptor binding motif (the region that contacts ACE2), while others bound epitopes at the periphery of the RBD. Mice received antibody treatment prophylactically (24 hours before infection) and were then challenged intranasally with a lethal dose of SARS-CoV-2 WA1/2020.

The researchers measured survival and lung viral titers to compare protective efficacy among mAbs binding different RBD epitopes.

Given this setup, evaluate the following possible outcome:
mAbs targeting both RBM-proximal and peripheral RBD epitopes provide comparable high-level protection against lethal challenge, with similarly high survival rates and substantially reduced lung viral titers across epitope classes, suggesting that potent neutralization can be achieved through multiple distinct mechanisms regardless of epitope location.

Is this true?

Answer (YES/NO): NO